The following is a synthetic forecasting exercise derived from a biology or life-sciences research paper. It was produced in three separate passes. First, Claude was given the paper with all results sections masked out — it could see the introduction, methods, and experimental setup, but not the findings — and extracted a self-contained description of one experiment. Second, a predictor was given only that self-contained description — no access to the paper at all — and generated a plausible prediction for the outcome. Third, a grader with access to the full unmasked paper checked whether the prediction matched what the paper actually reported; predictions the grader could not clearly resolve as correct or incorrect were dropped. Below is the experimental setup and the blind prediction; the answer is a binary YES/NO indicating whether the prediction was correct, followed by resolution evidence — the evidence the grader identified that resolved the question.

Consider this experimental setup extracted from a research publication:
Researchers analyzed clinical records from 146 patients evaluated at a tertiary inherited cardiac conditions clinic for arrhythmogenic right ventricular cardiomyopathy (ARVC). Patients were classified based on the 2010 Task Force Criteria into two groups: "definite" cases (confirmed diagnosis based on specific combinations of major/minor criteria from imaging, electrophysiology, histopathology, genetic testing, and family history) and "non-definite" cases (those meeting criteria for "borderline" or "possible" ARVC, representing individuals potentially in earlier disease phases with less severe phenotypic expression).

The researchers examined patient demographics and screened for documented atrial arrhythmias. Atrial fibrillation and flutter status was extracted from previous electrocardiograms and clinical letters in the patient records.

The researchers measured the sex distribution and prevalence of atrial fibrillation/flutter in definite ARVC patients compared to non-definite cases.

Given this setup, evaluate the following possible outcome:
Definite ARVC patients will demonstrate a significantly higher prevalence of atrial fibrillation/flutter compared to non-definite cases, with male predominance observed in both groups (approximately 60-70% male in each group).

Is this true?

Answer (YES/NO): NO